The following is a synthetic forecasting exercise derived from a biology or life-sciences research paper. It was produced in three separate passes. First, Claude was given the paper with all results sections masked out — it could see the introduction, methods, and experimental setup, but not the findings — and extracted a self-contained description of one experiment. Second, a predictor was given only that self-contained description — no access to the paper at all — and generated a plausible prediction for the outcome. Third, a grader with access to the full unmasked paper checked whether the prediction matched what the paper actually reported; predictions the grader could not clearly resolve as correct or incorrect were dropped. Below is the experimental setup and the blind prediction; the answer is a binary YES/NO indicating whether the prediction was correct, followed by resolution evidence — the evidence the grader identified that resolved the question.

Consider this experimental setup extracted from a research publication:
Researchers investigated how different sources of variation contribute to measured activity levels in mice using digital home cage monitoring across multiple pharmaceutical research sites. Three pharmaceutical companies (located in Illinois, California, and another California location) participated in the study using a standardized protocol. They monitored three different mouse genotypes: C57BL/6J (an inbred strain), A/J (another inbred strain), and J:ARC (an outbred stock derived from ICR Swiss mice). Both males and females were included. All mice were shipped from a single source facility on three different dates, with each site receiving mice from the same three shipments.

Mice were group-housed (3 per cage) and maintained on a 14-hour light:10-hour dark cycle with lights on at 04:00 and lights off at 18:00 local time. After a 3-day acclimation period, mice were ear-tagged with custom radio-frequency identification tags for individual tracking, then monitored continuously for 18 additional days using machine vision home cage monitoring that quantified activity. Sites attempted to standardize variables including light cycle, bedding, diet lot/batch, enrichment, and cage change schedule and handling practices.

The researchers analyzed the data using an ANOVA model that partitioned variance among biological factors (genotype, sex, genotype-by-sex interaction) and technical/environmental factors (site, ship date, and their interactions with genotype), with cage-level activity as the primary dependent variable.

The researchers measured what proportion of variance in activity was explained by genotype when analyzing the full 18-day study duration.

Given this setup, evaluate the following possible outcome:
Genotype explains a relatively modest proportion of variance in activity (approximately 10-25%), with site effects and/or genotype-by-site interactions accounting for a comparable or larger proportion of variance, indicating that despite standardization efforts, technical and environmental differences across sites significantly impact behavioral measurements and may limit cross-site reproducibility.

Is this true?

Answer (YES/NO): NO